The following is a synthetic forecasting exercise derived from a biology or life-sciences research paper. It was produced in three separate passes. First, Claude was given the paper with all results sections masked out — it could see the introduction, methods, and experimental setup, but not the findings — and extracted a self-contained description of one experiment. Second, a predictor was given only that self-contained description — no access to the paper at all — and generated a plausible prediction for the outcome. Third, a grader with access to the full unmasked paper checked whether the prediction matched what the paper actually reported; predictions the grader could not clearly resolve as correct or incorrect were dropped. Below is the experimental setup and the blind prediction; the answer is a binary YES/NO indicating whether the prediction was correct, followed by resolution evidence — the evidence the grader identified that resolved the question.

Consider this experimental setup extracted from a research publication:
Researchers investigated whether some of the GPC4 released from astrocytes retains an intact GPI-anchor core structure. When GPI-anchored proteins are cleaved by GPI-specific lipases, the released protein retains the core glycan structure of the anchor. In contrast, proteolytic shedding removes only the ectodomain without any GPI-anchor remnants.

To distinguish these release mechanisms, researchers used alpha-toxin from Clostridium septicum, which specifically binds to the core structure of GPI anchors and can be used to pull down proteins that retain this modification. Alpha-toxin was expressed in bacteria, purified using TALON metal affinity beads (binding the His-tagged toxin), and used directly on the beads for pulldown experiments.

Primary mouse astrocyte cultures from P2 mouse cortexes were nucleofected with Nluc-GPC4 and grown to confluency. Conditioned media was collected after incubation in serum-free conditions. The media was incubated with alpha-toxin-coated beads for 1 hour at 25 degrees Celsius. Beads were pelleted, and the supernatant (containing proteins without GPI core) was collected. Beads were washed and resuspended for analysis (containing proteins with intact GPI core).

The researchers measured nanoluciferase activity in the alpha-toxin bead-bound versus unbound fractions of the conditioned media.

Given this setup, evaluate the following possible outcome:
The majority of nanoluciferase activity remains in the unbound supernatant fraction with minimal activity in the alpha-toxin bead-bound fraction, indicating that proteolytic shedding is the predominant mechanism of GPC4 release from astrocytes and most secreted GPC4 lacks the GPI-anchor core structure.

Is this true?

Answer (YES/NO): NO